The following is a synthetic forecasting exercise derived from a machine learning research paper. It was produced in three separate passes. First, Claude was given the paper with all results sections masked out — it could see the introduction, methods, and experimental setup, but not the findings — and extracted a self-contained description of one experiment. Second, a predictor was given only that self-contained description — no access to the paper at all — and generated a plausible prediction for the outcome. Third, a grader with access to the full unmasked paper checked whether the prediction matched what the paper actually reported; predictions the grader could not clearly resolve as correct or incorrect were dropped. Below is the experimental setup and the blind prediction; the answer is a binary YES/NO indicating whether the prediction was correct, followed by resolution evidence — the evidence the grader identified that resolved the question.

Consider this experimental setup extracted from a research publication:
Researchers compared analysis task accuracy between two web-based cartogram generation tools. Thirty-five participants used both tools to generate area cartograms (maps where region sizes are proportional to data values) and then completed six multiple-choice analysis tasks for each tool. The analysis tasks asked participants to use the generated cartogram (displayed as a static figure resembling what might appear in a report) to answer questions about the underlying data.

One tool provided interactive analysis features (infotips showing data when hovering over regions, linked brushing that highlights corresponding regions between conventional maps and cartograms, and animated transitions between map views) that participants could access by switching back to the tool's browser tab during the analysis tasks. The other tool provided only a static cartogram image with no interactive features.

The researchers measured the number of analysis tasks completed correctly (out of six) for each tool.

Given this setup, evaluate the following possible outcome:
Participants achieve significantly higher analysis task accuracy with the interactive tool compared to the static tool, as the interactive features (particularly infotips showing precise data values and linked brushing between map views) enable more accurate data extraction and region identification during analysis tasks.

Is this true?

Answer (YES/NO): NO